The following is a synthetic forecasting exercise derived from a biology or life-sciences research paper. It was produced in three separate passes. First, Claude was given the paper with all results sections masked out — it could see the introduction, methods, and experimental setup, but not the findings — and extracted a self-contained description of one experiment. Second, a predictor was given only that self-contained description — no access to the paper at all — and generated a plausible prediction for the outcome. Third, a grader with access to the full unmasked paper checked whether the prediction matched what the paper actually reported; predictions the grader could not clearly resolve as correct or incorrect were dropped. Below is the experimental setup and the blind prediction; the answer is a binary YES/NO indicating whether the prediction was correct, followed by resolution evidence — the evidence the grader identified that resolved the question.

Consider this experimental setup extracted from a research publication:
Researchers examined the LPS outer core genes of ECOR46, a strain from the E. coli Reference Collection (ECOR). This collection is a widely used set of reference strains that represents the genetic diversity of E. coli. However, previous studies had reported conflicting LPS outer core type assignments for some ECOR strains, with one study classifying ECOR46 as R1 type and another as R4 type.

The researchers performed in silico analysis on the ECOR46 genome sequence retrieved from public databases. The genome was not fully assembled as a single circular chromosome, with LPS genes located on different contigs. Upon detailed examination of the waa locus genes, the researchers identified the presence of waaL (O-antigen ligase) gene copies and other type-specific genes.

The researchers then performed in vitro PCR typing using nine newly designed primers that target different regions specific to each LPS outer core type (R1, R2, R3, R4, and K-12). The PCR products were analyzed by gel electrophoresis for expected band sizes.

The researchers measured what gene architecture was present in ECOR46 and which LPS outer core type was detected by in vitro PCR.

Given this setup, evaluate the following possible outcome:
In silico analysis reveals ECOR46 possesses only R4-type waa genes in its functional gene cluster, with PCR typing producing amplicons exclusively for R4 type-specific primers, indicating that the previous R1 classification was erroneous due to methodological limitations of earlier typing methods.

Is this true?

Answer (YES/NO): NO